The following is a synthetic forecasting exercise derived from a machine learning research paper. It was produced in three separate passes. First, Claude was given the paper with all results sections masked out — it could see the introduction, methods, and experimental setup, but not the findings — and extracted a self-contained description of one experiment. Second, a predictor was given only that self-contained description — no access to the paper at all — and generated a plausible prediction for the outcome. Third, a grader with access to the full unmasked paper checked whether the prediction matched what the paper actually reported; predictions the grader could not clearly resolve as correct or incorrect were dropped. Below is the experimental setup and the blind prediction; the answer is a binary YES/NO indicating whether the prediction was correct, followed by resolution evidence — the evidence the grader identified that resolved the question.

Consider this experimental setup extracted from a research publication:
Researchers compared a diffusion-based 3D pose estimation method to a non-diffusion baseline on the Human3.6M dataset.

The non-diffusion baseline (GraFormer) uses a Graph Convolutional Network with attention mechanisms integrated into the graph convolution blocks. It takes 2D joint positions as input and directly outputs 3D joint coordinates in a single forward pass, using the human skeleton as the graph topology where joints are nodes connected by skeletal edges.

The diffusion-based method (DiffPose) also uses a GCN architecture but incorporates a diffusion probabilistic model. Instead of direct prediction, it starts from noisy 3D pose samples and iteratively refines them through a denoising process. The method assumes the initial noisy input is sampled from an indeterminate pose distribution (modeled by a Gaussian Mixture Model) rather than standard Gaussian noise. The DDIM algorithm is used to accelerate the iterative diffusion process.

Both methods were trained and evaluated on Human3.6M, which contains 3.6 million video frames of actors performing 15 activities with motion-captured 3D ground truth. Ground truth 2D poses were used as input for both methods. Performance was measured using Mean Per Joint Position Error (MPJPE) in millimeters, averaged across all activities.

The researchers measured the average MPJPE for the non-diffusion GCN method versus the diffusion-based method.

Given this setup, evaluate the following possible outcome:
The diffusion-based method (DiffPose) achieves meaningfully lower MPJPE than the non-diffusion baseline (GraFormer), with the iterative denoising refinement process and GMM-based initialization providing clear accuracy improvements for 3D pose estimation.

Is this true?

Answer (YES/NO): YES